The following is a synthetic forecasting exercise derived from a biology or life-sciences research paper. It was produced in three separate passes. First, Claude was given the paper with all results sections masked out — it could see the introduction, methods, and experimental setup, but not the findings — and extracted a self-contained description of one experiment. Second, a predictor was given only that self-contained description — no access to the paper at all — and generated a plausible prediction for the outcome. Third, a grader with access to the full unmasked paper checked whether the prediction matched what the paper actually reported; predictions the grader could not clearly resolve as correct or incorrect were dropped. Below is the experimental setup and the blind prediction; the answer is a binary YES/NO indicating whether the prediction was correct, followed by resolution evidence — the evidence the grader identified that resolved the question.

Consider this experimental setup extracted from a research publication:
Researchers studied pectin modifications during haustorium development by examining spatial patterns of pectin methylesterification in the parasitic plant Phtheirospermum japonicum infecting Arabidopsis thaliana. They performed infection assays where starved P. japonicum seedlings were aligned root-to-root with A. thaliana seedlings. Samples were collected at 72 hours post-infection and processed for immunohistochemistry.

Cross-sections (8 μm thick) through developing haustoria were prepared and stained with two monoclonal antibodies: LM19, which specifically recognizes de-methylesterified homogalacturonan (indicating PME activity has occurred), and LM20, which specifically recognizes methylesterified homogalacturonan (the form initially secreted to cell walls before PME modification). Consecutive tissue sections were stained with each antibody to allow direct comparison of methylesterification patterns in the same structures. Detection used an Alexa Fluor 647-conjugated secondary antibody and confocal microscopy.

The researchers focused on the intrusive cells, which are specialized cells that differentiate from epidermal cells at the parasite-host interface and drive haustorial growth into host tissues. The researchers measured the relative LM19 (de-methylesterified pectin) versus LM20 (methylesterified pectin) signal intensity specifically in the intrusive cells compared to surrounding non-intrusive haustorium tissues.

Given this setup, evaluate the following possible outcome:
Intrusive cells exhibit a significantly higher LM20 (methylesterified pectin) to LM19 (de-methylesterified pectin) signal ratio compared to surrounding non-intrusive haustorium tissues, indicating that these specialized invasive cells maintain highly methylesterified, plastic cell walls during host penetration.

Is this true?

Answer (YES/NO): NO